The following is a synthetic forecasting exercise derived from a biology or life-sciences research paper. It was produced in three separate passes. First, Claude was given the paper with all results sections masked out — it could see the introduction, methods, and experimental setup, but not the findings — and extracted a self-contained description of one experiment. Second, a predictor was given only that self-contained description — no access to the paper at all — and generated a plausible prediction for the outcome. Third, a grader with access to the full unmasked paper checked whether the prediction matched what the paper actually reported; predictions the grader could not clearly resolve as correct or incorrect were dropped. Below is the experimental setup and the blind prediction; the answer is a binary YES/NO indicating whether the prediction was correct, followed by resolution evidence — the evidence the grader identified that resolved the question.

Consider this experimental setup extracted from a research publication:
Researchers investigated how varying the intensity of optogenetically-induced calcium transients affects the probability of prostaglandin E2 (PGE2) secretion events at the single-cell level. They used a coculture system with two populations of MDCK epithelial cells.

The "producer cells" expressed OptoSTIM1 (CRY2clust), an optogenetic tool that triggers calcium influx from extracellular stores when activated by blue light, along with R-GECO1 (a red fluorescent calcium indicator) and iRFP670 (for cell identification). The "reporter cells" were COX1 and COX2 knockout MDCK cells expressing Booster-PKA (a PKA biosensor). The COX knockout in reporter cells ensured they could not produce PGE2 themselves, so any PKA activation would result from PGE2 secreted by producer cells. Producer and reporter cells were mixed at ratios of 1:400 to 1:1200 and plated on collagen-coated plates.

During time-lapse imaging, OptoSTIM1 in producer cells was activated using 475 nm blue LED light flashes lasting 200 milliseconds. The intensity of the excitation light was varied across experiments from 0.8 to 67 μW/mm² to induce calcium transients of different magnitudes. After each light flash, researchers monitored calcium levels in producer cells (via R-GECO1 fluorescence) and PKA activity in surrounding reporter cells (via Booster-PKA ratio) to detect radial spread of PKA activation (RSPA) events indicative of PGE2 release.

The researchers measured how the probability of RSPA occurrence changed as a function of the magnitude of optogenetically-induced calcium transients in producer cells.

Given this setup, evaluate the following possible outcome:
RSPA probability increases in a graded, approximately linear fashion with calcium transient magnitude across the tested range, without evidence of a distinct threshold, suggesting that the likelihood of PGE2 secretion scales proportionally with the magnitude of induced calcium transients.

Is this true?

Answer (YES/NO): NO